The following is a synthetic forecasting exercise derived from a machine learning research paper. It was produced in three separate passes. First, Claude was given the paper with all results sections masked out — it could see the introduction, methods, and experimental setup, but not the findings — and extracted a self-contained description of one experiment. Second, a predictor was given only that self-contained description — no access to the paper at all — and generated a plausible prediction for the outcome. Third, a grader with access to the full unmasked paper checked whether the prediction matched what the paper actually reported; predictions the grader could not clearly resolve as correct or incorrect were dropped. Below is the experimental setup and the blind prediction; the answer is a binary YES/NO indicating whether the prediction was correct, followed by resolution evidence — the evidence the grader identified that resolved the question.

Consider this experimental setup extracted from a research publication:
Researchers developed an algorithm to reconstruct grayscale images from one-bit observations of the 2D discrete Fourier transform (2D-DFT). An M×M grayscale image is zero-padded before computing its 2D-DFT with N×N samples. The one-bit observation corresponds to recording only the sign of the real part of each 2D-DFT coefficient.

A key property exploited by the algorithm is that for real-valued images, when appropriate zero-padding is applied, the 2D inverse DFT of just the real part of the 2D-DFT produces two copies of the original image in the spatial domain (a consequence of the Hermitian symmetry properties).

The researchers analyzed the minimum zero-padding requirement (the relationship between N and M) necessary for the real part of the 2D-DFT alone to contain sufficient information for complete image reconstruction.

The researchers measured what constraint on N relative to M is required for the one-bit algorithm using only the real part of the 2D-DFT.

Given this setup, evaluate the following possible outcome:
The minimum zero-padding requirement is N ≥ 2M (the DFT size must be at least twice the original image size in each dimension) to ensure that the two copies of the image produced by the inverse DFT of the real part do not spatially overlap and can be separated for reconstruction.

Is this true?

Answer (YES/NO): NO